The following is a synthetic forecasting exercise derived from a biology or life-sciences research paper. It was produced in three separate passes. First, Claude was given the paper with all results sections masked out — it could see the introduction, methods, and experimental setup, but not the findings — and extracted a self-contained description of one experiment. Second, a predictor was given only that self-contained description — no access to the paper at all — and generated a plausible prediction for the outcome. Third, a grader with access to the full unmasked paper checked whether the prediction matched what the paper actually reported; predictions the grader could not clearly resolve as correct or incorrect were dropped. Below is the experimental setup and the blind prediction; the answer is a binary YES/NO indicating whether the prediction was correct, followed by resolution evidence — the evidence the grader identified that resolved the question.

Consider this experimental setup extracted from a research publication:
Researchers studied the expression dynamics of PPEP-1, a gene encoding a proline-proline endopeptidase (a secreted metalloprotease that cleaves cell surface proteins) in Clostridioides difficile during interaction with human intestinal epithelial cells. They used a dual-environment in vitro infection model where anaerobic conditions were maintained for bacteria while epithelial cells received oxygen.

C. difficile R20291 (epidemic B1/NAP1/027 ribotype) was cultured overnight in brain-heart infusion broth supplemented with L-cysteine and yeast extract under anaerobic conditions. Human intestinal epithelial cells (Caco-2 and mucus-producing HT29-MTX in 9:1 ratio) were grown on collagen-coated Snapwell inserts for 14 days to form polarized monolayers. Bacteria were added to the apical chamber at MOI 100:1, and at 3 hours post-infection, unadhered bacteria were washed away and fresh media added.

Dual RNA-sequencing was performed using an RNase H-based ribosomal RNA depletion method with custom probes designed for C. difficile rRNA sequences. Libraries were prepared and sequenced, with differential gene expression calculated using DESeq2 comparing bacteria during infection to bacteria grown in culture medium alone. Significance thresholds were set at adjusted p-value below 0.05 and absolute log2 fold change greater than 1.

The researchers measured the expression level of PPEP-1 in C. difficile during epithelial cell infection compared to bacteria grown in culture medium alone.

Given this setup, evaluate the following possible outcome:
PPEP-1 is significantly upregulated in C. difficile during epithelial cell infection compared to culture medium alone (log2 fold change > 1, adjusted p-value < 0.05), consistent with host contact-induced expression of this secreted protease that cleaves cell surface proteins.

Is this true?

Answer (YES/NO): NO